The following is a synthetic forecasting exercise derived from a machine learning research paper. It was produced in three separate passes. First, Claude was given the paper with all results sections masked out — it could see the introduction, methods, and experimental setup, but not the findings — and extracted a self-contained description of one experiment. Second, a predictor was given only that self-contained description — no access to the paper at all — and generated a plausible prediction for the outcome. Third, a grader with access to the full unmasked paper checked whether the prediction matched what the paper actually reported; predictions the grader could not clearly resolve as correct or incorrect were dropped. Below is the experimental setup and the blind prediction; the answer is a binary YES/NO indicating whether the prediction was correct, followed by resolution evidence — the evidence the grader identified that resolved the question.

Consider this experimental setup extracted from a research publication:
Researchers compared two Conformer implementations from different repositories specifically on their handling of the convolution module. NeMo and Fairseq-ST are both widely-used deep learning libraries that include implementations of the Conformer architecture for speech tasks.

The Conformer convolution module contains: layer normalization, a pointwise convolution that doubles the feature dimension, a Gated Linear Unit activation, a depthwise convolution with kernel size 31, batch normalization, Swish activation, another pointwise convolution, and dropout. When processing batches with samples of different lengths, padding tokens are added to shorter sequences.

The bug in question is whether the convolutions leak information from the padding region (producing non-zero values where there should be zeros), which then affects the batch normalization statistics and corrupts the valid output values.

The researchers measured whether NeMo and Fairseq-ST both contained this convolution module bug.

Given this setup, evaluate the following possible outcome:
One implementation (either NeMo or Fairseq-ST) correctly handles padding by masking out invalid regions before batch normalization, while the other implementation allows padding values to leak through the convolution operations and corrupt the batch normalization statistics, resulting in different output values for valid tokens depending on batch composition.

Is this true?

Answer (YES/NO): YES